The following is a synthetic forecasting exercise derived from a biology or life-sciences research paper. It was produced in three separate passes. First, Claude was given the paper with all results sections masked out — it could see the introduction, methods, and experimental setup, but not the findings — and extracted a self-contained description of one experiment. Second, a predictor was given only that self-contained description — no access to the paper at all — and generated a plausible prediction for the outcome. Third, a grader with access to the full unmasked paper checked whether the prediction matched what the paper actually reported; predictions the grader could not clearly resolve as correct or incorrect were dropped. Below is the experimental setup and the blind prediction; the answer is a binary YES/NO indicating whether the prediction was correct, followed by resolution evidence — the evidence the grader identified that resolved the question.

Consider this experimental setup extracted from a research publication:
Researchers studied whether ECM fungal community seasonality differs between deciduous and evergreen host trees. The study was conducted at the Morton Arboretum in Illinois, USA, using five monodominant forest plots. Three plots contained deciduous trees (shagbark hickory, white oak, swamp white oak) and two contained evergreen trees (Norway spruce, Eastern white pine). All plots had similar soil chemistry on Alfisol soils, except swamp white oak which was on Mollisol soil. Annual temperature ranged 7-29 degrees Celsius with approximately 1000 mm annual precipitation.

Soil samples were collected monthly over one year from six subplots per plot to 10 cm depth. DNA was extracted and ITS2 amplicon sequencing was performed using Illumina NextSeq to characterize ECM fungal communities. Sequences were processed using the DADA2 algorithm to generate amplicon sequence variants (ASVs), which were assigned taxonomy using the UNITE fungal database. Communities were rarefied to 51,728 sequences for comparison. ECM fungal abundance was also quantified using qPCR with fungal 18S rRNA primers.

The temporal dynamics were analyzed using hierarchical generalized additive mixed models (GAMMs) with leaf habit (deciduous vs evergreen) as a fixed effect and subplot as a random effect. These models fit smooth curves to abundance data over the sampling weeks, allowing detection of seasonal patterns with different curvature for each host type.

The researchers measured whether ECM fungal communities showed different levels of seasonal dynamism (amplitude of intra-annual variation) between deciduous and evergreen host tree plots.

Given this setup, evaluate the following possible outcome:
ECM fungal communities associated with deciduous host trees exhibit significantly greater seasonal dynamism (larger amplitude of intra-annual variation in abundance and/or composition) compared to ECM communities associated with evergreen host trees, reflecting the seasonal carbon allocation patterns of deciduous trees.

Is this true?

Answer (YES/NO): YES